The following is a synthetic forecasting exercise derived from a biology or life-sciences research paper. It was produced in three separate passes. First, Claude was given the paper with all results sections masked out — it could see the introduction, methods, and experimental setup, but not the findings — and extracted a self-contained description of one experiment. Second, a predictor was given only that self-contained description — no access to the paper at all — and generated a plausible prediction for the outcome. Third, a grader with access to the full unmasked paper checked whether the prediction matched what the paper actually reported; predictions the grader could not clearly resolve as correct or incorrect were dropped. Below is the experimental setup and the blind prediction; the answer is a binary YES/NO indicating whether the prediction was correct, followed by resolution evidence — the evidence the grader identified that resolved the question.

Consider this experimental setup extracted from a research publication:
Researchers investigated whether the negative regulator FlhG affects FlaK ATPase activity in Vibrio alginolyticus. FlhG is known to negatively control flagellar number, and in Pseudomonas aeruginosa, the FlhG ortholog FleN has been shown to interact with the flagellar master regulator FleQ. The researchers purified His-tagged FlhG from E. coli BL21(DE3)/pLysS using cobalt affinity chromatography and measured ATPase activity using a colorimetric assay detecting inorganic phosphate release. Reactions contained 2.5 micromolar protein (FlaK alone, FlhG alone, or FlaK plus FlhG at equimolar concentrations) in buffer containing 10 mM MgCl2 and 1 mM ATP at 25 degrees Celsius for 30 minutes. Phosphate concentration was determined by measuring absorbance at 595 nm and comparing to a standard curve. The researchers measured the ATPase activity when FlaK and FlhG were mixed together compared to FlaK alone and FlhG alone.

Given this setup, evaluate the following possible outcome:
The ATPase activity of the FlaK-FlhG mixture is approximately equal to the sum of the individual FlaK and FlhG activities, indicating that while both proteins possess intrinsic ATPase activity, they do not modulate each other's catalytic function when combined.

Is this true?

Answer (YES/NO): NO